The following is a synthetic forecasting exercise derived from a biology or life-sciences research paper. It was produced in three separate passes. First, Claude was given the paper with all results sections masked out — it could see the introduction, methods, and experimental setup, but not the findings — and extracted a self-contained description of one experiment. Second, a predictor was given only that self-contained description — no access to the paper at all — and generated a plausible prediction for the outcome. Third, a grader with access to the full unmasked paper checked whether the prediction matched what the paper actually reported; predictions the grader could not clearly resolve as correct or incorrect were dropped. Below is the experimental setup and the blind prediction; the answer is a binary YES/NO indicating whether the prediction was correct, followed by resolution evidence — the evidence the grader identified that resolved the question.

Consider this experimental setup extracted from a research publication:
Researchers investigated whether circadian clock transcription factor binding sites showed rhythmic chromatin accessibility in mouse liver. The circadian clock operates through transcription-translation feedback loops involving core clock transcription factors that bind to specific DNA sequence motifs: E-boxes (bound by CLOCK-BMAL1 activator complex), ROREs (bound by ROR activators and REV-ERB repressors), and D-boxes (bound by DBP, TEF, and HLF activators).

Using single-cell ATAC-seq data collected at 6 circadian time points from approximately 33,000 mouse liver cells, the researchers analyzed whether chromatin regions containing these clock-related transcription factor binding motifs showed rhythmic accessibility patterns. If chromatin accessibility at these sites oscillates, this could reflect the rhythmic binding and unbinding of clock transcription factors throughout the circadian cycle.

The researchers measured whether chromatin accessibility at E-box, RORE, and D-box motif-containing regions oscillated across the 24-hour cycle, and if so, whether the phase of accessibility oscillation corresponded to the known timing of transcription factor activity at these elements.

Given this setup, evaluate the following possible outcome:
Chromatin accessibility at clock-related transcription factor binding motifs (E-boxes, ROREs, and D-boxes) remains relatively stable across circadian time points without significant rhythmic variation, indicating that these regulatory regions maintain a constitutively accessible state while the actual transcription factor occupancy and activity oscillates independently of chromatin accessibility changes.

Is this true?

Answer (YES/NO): NO